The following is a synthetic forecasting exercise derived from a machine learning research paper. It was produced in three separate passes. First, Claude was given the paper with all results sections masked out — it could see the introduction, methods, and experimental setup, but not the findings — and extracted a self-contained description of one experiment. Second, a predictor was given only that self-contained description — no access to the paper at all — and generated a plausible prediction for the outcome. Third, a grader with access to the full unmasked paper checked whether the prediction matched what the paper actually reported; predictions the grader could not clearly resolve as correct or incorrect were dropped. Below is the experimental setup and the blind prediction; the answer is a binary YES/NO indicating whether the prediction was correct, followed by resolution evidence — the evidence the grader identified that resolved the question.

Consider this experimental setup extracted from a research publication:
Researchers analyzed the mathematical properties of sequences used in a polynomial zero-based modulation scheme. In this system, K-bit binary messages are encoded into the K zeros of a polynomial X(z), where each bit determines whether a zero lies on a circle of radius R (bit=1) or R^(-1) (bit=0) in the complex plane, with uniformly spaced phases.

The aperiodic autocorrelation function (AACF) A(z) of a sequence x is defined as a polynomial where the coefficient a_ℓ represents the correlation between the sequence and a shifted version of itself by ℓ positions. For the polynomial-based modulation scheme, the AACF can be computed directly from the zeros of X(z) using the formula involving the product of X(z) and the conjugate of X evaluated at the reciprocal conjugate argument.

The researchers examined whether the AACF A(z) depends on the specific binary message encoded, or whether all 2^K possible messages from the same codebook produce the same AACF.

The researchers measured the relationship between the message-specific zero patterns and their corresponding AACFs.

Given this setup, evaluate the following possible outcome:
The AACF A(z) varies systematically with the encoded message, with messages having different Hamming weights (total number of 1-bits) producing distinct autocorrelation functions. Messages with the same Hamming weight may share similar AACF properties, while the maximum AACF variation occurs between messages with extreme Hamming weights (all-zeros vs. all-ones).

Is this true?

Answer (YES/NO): NO